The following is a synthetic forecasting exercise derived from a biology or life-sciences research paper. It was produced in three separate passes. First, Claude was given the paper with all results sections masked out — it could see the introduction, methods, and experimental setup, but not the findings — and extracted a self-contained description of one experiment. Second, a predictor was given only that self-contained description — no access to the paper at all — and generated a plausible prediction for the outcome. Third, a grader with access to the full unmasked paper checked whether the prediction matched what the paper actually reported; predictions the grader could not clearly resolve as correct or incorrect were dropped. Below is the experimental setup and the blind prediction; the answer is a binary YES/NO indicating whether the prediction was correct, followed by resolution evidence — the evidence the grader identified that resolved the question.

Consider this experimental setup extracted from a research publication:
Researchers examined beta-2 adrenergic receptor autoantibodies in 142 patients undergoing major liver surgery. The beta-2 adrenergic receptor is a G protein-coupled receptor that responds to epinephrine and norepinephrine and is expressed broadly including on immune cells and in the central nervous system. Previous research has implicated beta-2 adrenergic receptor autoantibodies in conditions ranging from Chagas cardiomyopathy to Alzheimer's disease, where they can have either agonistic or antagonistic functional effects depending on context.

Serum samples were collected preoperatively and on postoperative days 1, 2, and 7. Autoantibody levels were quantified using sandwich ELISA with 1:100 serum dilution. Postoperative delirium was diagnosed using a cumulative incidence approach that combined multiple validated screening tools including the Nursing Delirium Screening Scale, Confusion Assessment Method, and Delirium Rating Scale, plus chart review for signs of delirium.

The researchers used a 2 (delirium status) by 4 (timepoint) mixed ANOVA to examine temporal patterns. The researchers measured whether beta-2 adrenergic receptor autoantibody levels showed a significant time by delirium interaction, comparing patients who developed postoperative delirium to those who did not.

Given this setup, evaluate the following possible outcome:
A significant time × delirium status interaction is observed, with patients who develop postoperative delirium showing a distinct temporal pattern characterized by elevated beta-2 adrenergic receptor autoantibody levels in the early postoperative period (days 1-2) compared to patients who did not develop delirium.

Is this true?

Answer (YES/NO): NO